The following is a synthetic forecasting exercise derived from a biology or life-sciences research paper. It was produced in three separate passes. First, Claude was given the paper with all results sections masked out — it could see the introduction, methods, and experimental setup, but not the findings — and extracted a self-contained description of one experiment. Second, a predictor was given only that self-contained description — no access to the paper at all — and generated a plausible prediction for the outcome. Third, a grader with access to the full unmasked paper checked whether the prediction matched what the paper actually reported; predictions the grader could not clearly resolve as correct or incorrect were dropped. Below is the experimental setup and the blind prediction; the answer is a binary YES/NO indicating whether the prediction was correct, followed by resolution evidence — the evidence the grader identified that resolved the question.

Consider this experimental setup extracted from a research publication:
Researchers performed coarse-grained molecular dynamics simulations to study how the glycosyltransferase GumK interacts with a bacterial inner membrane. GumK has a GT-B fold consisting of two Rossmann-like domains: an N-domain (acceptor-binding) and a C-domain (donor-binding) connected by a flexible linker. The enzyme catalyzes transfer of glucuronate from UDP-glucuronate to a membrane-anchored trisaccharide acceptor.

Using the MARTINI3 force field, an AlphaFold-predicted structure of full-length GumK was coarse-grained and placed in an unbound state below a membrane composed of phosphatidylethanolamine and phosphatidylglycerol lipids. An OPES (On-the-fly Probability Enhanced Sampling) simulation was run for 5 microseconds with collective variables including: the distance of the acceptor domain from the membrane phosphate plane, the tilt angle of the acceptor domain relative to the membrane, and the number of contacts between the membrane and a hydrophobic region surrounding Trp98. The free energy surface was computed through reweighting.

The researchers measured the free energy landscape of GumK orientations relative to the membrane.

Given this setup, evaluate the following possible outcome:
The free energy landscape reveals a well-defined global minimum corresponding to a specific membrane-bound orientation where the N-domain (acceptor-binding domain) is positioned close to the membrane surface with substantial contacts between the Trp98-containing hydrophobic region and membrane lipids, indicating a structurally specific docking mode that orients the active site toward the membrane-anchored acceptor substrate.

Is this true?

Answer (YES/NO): YES